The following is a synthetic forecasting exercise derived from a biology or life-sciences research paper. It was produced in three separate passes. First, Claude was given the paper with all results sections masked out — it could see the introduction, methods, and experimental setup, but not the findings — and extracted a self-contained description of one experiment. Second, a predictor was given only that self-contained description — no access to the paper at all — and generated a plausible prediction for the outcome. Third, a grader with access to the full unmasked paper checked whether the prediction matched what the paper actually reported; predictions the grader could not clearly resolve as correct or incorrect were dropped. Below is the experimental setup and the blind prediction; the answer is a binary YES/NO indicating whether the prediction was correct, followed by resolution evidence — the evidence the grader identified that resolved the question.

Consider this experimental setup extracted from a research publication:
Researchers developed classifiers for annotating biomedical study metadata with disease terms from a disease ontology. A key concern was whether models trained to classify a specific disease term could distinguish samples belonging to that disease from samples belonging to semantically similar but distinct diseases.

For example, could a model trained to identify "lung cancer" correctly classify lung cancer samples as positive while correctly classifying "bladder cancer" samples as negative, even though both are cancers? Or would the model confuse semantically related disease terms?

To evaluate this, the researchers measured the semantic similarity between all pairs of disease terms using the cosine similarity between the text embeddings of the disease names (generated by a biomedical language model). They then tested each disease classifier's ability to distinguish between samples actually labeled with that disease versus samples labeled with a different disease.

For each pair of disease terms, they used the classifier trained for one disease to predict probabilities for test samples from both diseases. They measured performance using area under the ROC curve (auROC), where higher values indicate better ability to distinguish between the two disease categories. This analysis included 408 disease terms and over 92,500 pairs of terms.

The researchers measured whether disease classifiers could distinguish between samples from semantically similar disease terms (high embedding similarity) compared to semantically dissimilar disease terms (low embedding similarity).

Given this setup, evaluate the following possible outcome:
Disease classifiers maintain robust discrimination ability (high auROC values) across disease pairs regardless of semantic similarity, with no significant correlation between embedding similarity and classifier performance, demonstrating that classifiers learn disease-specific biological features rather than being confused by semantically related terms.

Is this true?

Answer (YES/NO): NO